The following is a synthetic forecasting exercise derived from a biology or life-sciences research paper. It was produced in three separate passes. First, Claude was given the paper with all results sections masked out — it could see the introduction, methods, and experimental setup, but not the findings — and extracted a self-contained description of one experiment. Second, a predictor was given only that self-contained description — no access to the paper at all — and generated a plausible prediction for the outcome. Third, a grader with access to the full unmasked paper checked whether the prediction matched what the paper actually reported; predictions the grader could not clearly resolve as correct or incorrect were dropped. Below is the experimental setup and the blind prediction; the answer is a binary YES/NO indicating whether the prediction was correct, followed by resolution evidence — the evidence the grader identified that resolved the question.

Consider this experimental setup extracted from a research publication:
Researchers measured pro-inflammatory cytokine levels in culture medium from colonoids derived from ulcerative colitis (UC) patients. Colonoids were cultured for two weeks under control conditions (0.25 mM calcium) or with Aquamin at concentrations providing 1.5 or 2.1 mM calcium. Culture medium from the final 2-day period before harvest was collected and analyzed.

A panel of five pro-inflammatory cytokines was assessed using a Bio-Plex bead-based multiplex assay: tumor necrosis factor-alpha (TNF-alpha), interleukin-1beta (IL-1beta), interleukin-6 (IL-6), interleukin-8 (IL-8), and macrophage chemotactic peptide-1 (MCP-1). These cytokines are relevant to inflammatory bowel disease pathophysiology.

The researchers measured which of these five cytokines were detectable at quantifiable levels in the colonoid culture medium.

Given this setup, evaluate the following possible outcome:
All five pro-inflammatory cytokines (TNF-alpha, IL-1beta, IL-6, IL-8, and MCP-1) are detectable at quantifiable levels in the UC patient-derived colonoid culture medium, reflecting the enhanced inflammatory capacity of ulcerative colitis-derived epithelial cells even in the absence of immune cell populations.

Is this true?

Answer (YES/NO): NO